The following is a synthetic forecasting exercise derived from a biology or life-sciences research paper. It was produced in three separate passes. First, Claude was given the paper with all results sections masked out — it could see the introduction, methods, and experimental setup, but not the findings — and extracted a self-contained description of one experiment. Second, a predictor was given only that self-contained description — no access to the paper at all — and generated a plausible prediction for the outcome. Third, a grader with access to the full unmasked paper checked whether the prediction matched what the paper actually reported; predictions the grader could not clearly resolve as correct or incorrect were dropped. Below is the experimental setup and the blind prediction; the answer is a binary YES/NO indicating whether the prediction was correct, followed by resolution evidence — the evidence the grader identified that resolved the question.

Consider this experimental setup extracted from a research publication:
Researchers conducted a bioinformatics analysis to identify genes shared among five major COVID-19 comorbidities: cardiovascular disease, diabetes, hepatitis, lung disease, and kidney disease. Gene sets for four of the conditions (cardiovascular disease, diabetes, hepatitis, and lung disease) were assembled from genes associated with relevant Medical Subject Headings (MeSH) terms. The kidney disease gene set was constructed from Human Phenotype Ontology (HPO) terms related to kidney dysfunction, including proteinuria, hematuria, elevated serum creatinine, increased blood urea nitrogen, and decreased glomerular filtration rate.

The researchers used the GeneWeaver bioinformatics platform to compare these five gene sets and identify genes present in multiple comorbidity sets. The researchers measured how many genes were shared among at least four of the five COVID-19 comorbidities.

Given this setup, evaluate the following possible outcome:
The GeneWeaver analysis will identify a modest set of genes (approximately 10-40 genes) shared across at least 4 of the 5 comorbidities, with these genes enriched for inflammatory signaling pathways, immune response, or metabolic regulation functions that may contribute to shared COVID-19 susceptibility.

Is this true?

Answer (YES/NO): NO